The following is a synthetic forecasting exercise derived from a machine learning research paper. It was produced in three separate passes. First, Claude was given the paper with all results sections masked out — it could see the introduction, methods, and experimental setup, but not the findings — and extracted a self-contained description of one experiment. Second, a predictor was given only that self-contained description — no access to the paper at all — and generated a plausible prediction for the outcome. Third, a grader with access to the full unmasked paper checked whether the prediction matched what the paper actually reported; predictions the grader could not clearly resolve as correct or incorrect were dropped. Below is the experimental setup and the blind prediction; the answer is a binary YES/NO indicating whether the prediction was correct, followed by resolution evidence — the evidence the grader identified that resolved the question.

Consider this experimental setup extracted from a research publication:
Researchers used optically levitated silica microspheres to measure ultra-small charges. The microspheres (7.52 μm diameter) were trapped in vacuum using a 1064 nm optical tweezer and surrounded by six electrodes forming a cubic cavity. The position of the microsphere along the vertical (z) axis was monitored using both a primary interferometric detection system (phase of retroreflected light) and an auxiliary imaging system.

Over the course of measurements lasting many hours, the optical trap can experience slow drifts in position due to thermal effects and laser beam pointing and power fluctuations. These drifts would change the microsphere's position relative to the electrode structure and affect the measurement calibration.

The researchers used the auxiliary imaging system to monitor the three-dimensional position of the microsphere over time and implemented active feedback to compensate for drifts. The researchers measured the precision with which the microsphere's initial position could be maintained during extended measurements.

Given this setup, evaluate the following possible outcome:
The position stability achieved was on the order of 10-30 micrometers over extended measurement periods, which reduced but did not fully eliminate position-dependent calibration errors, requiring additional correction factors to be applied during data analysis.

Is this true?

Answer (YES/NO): NO